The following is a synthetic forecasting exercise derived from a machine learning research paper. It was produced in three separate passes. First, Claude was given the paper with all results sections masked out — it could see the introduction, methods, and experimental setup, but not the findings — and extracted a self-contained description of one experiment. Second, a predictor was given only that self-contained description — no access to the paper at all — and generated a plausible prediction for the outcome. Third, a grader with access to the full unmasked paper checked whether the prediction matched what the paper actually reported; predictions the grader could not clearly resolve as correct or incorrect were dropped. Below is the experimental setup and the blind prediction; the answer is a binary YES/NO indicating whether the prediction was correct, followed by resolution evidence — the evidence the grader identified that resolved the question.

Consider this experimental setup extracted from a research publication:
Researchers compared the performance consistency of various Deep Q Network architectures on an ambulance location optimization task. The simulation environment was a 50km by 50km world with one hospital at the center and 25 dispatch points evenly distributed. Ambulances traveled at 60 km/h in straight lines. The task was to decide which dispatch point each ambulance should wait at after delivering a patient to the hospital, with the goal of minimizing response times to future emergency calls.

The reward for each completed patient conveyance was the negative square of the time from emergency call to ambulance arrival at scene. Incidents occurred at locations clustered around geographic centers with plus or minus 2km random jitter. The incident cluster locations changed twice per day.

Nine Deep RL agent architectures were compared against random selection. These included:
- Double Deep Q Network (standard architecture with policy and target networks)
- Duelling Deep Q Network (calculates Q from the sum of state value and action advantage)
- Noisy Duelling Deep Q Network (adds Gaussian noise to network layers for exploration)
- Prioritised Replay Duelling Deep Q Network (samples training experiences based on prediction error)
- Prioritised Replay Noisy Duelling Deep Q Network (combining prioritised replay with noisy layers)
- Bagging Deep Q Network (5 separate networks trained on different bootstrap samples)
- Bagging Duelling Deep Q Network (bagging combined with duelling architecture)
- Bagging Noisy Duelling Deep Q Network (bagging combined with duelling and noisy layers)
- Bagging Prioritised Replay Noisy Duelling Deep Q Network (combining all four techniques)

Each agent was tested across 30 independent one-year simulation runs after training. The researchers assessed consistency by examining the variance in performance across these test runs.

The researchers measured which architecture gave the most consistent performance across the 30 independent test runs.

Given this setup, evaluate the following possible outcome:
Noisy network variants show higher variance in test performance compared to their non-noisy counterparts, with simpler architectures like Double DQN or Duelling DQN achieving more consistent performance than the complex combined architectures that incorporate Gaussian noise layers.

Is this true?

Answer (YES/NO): NO